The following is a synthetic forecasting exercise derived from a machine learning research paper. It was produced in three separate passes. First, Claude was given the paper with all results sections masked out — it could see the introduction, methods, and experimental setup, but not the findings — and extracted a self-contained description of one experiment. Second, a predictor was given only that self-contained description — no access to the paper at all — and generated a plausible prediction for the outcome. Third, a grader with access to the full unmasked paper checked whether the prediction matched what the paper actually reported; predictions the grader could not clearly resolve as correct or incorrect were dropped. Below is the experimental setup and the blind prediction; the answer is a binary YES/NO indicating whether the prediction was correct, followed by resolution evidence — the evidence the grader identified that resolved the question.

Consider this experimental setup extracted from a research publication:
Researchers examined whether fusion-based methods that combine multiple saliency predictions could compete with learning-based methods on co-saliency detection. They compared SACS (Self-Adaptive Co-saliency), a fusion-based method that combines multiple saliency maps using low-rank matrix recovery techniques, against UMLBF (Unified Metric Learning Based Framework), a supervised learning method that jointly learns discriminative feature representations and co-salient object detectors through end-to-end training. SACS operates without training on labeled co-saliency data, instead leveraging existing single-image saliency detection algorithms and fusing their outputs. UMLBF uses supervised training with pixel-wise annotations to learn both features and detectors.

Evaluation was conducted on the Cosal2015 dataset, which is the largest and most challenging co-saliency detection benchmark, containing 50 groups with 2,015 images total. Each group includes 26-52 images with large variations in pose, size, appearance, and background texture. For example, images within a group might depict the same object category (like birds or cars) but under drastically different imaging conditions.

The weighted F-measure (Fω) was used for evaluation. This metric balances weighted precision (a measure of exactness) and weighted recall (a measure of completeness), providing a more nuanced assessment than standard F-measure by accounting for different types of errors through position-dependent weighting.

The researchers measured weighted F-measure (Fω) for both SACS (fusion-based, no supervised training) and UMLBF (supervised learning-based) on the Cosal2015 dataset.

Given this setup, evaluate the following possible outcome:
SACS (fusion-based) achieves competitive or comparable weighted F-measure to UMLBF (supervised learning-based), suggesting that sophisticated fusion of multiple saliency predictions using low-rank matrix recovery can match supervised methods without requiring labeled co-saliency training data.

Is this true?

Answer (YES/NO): NO